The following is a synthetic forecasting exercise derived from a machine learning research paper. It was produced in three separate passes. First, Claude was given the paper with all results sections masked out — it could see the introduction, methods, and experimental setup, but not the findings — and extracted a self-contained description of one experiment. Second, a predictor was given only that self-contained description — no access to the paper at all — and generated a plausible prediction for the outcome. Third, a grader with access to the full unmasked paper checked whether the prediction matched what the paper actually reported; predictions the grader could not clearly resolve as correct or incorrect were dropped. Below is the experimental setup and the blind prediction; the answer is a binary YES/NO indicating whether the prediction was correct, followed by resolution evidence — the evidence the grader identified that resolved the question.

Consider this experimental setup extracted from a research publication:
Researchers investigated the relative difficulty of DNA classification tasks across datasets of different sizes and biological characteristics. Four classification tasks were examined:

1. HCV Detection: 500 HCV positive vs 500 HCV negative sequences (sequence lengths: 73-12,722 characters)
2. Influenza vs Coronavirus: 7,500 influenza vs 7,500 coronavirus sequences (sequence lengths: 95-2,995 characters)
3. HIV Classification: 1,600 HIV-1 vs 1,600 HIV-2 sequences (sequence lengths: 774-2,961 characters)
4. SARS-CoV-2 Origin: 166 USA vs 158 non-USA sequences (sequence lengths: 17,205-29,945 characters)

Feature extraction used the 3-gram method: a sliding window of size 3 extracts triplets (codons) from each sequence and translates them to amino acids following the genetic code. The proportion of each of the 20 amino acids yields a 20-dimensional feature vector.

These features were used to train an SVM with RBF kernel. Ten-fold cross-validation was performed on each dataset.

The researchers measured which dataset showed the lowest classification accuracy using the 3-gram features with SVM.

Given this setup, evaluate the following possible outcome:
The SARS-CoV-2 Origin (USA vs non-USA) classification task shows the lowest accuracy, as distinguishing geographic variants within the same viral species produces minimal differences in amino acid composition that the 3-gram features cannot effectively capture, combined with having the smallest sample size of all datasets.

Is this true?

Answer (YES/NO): YES